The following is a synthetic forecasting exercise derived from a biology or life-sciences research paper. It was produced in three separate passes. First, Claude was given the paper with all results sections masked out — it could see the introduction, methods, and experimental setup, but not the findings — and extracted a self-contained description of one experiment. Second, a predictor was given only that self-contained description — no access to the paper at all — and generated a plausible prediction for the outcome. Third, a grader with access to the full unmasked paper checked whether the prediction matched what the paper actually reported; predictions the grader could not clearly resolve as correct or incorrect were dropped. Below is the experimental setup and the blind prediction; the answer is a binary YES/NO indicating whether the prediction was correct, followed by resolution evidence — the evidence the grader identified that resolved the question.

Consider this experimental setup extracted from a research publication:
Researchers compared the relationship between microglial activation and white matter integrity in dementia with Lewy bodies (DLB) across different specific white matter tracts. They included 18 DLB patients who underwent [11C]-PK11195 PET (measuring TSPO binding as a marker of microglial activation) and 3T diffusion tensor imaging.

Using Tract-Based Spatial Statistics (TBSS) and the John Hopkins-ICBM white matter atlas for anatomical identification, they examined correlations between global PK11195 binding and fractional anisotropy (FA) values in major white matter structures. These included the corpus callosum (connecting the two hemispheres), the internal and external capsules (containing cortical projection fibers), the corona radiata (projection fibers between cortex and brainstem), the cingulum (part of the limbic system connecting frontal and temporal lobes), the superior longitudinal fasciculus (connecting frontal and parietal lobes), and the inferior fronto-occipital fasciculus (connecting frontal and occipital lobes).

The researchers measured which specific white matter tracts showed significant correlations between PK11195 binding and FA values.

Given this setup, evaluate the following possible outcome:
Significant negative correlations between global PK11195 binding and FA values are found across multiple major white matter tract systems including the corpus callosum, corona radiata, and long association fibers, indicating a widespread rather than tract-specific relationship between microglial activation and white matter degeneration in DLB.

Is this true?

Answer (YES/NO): NO